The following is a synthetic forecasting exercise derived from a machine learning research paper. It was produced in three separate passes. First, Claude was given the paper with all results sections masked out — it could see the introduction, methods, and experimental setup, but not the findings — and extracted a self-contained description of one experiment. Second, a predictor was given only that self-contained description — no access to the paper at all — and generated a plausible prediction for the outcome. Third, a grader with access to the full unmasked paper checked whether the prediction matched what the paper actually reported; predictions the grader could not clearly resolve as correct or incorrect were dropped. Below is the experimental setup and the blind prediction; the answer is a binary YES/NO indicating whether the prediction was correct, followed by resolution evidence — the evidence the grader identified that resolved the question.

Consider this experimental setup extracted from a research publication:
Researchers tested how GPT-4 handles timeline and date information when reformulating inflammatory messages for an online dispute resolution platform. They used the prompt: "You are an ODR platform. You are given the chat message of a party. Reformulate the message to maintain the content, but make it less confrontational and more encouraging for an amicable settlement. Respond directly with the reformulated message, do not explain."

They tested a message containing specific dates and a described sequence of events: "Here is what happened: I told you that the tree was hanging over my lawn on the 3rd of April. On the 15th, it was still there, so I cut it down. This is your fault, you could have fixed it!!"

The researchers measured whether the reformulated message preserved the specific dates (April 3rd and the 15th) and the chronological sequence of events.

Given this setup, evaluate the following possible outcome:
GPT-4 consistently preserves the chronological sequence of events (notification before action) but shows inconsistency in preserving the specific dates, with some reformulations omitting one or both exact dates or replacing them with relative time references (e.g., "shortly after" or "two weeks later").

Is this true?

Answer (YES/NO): NO